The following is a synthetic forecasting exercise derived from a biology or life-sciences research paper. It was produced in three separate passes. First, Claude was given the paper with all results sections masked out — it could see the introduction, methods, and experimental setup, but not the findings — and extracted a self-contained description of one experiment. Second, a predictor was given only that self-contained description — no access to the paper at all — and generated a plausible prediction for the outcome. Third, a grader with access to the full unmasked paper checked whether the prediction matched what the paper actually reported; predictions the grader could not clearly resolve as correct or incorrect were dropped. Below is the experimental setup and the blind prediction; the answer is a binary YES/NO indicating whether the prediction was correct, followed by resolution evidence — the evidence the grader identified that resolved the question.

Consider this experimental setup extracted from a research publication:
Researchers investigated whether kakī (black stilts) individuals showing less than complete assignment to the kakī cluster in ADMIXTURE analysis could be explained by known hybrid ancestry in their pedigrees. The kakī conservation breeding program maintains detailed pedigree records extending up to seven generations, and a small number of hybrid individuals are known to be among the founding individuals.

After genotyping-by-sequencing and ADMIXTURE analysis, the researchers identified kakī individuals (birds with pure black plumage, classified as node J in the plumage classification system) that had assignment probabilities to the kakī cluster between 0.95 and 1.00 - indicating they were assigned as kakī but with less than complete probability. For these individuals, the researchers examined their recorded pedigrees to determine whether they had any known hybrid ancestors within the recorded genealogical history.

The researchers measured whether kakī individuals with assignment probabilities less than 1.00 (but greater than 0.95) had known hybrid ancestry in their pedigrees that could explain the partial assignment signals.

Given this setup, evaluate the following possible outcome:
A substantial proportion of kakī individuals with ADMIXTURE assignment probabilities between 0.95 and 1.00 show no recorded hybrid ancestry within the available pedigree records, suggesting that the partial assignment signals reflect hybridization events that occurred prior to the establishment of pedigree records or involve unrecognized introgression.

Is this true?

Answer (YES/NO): NO